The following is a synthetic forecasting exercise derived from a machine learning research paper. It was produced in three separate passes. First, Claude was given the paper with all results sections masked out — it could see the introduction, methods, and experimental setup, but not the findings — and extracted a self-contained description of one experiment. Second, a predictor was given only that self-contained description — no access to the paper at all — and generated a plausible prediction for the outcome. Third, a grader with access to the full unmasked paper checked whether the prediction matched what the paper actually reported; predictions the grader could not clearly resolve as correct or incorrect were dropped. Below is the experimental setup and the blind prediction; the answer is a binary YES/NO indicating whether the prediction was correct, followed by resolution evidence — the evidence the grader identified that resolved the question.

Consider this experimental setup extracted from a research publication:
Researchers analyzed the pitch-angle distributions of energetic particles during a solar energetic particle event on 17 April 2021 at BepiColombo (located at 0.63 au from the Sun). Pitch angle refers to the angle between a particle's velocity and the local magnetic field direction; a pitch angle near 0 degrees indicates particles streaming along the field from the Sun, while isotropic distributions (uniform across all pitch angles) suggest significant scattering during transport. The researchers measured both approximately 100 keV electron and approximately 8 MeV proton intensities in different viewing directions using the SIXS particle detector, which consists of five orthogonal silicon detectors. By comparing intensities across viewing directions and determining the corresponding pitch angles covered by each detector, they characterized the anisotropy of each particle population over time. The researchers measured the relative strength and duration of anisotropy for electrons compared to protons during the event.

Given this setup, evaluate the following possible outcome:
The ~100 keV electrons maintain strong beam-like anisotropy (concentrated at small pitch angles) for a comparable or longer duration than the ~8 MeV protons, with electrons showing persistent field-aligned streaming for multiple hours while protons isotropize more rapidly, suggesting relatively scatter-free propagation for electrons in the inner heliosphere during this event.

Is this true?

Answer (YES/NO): NO